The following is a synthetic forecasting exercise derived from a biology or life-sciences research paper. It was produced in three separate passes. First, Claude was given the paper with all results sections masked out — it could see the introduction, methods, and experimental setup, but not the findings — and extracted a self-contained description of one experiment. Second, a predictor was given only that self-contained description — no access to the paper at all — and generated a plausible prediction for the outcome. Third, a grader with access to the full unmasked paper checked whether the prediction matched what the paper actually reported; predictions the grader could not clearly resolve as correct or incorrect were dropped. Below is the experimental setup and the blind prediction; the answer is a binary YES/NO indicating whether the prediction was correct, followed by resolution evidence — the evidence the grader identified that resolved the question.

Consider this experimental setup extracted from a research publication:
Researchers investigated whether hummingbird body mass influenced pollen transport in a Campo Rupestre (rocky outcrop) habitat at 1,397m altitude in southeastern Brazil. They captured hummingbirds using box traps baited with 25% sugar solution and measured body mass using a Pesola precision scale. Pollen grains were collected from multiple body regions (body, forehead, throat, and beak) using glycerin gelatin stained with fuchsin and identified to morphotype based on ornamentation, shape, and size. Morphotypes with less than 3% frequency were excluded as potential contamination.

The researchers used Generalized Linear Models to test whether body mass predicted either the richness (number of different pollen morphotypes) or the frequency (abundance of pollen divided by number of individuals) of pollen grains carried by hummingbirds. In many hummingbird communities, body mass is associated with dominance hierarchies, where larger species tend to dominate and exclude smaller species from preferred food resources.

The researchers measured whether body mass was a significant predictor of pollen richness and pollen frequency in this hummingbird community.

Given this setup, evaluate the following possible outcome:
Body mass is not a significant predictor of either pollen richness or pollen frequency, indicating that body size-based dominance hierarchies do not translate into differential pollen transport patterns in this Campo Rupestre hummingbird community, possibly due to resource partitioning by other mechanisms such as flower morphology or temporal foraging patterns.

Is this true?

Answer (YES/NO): YES